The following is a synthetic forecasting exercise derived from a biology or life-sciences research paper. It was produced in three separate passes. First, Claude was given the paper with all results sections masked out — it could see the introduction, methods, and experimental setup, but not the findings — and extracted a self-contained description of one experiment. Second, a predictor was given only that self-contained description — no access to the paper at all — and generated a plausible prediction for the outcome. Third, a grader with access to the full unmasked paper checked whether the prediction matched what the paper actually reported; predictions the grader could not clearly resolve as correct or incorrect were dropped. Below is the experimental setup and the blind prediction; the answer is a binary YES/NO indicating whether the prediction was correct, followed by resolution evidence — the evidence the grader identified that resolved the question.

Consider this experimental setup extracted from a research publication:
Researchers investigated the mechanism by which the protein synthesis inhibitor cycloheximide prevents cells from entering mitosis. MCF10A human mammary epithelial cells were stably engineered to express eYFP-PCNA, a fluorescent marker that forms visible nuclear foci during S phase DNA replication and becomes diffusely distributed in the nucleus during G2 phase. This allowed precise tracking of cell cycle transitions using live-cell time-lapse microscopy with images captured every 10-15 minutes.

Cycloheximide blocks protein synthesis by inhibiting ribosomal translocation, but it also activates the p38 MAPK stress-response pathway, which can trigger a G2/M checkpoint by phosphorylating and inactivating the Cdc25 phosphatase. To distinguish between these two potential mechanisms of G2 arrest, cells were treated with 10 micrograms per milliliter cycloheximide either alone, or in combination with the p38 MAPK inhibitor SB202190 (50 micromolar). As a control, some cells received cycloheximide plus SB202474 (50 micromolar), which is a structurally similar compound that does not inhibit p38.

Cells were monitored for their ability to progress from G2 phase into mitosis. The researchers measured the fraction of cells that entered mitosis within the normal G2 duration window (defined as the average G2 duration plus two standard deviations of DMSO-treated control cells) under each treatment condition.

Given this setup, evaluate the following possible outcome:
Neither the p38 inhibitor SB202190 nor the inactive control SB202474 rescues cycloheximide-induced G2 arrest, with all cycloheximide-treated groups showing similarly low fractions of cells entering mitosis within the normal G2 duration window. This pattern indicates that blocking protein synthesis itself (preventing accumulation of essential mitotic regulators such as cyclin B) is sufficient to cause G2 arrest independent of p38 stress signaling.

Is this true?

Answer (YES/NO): NO